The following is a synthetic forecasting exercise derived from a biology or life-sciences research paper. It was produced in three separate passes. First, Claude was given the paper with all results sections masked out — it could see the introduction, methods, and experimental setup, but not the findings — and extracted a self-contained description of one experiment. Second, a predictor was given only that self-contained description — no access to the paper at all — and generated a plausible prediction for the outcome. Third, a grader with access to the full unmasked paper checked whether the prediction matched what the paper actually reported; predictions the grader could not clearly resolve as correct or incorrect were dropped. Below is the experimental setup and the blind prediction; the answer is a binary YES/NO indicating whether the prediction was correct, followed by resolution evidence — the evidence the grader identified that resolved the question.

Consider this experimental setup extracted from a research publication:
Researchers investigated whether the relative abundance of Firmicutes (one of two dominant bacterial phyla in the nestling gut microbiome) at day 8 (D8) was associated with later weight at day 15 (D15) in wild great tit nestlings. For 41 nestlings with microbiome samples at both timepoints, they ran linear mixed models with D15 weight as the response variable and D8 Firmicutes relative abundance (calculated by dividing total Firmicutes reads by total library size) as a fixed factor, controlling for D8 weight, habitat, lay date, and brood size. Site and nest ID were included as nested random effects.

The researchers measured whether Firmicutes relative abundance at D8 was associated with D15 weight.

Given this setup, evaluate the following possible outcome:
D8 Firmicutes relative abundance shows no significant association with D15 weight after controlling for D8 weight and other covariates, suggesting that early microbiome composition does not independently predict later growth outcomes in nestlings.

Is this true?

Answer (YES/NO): YES